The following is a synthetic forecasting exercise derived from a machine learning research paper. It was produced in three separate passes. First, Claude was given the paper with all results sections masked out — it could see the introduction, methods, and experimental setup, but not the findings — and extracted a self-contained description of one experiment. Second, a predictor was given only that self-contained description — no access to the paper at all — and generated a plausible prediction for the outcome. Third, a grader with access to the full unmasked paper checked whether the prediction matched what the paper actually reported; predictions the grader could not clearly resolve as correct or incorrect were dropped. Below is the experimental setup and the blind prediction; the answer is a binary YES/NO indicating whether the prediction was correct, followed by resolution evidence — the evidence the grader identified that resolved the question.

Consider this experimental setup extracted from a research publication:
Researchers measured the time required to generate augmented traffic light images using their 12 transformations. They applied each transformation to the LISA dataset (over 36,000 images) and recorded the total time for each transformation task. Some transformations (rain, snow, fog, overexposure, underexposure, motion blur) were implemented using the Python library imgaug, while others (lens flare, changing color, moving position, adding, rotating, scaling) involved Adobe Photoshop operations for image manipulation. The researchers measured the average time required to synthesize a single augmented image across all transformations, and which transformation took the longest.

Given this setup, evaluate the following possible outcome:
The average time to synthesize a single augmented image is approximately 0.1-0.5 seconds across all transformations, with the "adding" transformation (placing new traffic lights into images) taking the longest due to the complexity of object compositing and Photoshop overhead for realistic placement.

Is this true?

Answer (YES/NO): NO